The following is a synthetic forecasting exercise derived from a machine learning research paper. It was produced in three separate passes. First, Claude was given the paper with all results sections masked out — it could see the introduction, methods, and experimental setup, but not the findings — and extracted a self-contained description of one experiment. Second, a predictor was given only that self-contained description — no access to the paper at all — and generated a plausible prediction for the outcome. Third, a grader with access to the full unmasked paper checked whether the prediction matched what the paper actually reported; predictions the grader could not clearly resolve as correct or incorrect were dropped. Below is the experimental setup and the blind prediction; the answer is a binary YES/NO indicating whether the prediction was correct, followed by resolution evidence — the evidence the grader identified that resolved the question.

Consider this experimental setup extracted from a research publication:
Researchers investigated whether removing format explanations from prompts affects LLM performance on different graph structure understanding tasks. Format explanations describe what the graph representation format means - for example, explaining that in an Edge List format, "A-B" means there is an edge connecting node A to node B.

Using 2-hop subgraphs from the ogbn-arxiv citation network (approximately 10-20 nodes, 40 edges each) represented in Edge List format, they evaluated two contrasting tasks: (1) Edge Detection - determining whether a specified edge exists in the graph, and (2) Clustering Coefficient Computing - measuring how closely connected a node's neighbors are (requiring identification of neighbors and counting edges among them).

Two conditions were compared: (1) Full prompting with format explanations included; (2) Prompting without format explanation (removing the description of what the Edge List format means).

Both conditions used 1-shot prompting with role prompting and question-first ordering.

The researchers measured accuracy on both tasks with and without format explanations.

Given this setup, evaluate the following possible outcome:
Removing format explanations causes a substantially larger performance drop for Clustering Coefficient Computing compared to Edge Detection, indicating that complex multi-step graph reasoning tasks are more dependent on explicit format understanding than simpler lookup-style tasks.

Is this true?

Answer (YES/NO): NO